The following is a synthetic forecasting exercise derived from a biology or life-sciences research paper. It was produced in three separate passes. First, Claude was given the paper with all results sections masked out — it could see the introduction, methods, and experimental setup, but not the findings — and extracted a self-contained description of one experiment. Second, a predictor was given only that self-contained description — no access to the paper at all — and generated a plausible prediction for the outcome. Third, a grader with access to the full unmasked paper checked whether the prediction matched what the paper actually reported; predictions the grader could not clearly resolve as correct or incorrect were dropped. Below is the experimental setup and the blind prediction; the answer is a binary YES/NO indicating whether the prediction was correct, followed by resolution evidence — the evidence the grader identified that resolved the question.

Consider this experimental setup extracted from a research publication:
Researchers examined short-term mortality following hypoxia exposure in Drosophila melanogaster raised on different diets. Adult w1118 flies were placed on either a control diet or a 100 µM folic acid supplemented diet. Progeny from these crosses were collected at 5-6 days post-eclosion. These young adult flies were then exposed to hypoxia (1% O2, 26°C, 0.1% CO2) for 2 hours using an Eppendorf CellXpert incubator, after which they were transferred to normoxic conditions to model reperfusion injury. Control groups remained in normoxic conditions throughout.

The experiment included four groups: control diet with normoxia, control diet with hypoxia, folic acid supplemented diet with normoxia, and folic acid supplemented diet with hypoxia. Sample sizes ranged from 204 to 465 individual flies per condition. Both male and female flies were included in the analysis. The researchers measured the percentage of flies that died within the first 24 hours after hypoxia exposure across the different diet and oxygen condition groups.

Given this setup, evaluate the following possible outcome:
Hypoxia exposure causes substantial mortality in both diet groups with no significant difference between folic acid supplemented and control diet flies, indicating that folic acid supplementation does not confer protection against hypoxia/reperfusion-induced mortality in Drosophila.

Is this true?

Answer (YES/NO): NO